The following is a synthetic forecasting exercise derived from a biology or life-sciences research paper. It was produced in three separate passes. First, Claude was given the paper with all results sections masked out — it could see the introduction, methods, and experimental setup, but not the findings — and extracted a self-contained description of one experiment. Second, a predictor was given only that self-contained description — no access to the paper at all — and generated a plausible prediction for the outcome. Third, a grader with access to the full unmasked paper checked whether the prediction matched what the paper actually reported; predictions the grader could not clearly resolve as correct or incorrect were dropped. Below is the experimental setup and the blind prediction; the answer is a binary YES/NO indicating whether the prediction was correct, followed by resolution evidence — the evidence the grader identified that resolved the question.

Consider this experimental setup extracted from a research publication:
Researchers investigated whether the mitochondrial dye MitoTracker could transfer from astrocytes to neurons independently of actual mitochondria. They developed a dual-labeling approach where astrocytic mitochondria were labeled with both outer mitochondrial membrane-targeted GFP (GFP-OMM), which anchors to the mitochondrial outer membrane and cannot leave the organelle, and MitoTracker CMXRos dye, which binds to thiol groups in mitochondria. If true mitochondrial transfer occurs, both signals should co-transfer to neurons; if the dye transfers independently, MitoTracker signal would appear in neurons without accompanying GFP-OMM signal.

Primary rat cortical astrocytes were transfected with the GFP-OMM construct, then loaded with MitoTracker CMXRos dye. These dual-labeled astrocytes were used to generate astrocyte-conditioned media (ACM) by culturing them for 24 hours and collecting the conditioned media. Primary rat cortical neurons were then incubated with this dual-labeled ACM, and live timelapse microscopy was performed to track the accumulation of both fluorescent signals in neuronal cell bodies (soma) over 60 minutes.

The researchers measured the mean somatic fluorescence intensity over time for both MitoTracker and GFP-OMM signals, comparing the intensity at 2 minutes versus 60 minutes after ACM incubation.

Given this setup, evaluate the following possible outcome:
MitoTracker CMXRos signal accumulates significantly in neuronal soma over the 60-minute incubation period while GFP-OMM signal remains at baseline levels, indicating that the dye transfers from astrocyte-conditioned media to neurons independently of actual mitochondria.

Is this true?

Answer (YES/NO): YES